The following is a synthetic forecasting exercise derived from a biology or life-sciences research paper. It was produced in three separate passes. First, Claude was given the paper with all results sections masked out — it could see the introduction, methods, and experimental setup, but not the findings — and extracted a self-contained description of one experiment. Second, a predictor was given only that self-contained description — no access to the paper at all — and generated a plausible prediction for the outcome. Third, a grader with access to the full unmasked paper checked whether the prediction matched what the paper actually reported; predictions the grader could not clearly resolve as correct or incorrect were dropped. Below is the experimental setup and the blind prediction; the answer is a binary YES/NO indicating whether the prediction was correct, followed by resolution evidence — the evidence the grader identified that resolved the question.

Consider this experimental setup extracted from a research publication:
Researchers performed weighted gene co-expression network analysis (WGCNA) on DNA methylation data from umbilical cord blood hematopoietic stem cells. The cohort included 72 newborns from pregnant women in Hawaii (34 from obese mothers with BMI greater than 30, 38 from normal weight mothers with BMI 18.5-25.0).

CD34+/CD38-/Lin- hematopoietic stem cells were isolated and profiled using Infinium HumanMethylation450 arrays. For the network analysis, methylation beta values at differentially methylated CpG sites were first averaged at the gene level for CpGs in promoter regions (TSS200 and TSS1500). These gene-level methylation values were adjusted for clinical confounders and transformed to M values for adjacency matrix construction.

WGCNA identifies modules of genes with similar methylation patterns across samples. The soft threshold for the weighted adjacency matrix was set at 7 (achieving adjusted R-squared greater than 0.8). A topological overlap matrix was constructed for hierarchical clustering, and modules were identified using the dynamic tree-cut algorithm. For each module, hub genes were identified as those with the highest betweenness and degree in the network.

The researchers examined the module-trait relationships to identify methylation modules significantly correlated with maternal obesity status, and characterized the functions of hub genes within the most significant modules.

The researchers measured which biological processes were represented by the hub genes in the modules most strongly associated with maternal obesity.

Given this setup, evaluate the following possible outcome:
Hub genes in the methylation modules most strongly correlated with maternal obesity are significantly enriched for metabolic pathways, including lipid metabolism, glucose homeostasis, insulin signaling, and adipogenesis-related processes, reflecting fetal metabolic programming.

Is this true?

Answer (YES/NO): NO